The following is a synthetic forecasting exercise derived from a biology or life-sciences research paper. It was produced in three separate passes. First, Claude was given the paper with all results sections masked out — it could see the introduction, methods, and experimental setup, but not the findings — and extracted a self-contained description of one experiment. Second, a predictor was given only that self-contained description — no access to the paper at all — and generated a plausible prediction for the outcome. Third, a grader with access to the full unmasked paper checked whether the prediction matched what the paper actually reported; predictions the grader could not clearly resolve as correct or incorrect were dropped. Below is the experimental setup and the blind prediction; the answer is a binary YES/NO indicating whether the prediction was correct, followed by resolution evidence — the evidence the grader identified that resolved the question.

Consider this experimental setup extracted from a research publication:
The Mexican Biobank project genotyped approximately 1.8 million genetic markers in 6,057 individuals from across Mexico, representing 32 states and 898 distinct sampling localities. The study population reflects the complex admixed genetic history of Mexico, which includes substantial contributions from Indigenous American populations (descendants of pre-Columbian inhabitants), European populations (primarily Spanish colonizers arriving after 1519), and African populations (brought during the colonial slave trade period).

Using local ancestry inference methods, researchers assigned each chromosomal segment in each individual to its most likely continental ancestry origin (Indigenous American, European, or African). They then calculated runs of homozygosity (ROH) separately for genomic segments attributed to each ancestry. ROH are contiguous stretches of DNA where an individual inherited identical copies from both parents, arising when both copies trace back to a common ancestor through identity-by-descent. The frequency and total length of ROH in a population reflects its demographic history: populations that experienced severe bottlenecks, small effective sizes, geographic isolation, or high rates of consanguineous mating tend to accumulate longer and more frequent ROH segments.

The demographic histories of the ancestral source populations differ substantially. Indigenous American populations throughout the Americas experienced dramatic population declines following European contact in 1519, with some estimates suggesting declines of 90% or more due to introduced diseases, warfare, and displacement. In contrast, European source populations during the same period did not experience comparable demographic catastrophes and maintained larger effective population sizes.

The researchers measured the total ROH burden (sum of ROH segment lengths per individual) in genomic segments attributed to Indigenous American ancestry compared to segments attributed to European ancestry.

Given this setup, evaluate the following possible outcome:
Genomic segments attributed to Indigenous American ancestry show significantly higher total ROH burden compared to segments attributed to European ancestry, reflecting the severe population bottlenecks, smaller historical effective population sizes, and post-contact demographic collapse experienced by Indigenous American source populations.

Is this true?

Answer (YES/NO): YES